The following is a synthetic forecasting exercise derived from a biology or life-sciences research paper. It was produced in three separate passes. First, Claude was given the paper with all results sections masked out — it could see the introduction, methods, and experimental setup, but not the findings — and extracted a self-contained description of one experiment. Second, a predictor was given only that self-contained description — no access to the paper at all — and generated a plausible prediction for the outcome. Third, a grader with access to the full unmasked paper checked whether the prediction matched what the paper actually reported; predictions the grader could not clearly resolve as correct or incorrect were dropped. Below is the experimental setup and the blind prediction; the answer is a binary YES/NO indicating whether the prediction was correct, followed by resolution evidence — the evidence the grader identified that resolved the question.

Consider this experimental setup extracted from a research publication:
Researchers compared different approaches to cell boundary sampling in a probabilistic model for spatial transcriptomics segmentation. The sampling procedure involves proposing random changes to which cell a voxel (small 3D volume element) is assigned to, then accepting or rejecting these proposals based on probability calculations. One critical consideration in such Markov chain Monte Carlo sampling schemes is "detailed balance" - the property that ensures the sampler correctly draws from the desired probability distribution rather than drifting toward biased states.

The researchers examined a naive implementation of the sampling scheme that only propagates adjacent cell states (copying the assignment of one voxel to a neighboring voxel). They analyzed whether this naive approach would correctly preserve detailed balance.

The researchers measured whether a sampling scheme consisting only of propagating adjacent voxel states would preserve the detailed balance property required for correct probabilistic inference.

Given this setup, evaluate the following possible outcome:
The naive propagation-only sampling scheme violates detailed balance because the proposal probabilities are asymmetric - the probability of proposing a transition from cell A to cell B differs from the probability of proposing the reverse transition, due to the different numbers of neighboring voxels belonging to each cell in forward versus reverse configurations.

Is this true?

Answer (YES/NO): NO